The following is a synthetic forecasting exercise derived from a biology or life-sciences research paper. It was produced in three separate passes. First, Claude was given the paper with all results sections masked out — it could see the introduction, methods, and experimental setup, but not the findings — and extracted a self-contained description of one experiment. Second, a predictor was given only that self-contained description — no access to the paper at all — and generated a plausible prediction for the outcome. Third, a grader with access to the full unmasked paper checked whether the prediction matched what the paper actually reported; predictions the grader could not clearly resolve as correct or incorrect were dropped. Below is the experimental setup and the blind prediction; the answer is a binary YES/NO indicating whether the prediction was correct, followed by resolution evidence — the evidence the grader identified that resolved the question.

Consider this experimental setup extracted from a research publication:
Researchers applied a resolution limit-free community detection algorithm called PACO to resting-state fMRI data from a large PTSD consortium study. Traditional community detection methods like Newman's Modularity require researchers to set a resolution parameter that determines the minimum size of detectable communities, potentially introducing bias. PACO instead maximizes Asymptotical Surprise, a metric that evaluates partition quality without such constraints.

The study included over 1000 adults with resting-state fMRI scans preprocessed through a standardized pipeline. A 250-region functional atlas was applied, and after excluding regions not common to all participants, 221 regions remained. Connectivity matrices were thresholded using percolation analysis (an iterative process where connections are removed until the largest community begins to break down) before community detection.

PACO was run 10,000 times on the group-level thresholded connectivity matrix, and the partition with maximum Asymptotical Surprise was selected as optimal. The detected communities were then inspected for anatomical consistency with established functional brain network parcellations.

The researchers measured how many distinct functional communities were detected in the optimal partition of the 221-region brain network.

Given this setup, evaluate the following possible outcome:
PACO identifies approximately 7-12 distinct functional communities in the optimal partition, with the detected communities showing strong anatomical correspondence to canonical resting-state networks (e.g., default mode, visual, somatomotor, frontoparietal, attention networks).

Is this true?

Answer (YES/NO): NO